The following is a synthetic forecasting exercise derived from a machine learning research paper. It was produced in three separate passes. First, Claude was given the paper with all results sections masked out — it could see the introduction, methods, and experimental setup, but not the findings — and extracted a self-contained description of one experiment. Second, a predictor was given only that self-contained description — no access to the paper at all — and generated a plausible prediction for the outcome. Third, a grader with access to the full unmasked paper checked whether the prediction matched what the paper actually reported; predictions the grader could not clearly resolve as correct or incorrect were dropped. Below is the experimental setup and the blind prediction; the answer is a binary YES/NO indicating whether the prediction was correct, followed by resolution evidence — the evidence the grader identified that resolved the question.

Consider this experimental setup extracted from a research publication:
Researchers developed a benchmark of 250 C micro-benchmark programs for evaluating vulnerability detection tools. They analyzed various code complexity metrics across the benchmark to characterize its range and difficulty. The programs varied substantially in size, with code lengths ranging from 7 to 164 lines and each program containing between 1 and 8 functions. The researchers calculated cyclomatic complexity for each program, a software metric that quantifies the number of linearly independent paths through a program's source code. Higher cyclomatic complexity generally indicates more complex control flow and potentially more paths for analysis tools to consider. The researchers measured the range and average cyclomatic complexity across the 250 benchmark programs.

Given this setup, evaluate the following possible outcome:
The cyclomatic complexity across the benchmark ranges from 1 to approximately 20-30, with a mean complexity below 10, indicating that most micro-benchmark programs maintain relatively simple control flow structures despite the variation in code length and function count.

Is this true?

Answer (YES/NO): YES